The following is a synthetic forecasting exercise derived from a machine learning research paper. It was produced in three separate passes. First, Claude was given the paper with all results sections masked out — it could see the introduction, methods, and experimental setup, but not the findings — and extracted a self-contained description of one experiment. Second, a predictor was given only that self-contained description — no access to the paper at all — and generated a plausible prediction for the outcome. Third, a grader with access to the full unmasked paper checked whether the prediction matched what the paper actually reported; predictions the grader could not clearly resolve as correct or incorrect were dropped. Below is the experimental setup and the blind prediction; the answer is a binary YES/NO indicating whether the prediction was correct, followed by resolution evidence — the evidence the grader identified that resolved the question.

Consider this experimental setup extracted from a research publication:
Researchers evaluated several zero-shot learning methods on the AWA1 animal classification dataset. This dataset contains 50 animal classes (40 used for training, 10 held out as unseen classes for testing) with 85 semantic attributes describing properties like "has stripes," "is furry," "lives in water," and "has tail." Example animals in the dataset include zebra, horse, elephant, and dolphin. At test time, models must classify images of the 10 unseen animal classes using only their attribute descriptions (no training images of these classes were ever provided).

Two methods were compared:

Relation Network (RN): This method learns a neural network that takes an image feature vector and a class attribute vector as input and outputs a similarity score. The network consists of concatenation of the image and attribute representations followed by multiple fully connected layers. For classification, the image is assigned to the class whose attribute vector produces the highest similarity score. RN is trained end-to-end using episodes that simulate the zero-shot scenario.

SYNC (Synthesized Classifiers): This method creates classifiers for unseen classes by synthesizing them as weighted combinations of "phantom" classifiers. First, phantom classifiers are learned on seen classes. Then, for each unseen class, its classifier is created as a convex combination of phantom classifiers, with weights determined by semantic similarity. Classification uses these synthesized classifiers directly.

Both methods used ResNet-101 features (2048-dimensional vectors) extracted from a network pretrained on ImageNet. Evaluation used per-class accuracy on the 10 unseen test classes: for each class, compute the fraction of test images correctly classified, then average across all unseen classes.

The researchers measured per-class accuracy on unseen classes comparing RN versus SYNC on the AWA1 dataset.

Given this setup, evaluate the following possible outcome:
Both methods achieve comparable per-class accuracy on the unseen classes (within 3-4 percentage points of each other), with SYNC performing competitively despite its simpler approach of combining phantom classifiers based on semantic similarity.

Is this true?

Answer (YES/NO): NO